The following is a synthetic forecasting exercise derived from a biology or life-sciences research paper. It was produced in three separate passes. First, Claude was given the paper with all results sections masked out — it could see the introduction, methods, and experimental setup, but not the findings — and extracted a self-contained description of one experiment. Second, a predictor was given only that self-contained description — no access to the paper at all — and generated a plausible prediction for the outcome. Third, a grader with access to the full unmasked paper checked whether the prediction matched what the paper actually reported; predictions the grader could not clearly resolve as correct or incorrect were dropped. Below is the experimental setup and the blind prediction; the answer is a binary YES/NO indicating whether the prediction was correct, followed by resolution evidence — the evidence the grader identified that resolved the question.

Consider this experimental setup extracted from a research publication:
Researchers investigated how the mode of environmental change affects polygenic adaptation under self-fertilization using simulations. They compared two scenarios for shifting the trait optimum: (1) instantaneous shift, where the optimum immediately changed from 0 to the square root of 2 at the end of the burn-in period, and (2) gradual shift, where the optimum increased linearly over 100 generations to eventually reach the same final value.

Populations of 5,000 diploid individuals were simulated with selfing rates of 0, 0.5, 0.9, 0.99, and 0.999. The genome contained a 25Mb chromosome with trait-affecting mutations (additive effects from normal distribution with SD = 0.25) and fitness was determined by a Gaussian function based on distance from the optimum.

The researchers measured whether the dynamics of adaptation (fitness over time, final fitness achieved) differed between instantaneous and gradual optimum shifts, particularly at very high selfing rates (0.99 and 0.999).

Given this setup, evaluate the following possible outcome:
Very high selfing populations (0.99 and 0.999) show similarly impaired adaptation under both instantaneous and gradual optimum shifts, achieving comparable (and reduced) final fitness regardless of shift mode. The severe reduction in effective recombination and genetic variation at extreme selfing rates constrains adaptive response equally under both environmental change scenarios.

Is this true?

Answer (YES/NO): NO